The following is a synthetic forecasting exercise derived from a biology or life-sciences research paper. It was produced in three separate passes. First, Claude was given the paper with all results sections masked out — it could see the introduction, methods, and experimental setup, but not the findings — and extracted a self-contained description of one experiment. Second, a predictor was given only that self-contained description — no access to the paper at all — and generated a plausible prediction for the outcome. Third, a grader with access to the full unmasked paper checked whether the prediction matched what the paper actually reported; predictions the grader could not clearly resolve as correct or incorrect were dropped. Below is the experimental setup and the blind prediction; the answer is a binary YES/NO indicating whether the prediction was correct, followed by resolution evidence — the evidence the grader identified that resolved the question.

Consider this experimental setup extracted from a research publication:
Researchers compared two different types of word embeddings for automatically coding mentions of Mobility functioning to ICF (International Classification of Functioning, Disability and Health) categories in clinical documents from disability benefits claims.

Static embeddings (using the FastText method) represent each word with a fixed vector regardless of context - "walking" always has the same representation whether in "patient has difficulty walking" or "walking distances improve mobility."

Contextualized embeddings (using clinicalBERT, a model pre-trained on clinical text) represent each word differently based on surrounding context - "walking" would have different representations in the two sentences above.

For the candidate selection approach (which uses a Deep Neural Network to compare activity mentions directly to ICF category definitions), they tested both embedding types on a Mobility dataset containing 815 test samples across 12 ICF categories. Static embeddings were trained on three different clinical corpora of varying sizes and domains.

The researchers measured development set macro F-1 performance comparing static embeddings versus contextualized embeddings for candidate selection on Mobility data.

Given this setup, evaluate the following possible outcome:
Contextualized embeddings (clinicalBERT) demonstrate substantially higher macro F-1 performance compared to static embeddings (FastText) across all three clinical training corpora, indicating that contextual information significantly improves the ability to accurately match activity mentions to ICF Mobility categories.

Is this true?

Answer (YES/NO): YES